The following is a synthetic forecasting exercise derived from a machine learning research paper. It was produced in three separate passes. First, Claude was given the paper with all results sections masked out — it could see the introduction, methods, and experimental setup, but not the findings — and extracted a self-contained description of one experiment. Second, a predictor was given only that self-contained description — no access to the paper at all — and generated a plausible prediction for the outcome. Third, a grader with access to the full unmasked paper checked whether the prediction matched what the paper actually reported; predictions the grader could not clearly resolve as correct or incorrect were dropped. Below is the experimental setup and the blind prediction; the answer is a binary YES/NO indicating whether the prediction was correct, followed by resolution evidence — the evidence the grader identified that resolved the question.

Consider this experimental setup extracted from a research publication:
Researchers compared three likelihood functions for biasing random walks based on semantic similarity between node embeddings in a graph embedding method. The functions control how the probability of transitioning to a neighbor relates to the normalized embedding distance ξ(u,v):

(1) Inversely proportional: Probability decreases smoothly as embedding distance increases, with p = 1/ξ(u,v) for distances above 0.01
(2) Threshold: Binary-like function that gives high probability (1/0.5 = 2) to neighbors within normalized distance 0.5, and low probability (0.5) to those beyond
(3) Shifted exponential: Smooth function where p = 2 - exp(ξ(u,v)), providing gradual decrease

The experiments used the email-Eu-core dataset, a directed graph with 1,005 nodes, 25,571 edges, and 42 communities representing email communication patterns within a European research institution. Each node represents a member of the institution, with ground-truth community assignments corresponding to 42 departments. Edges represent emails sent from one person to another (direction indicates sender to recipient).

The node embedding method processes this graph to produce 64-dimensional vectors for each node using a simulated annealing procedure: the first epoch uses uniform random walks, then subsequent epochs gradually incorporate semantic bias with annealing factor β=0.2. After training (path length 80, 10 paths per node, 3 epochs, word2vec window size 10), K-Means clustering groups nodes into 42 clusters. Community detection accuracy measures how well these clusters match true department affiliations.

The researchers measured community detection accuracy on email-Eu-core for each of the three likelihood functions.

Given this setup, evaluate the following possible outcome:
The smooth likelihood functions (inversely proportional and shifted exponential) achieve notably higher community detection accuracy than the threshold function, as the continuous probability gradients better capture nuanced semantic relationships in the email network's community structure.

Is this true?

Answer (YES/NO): NO